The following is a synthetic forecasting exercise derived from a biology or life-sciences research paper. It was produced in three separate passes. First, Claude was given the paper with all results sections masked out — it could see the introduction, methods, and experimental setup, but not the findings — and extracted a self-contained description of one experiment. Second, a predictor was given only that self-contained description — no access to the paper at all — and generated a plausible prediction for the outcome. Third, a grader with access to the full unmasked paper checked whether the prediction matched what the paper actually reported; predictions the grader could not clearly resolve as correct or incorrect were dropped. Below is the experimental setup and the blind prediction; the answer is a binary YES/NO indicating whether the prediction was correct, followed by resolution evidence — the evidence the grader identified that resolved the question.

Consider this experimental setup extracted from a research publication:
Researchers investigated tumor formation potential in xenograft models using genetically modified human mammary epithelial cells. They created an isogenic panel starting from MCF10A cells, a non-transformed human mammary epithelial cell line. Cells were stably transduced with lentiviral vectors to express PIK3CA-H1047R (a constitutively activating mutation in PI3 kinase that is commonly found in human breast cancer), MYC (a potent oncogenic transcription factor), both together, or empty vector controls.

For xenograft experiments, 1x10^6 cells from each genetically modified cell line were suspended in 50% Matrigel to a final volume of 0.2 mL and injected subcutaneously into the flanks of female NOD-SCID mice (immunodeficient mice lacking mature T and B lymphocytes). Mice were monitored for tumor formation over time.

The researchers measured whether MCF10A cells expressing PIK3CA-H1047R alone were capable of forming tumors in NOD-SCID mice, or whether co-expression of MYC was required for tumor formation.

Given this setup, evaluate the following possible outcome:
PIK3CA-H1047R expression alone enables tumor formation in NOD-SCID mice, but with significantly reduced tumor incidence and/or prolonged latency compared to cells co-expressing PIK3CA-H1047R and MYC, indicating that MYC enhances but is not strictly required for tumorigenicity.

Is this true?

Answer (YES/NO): NO